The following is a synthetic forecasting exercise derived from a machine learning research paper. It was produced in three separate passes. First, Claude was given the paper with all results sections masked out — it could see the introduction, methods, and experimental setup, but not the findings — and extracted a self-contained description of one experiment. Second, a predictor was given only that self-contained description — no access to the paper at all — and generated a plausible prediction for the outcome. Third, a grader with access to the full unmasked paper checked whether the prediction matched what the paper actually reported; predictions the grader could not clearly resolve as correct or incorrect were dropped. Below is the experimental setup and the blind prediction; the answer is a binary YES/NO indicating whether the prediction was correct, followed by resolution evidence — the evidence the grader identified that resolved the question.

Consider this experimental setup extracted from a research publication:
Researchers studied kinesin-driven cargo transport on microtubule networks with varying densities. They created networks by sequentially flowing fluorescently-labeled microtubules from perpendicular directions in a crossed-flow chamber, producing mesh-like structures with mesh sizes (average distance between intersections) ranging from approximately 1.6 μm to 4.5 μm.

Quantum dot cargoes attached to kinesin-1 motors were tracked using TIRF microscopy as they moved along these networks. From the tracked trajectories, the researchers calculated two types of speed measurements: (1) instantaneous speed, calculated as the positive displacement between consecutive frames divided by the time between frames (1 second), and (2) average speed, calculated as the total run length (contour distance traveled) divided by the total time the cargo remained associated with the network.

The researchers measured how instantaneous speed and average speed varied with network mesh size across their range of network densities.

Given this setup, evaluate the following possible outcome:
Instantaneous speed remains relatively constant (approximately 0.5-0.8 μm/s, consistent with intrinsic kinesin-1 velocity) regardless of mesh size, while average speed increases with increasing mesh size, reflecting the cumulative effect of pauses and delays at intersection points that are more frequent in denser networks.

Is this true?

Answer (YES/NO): NO